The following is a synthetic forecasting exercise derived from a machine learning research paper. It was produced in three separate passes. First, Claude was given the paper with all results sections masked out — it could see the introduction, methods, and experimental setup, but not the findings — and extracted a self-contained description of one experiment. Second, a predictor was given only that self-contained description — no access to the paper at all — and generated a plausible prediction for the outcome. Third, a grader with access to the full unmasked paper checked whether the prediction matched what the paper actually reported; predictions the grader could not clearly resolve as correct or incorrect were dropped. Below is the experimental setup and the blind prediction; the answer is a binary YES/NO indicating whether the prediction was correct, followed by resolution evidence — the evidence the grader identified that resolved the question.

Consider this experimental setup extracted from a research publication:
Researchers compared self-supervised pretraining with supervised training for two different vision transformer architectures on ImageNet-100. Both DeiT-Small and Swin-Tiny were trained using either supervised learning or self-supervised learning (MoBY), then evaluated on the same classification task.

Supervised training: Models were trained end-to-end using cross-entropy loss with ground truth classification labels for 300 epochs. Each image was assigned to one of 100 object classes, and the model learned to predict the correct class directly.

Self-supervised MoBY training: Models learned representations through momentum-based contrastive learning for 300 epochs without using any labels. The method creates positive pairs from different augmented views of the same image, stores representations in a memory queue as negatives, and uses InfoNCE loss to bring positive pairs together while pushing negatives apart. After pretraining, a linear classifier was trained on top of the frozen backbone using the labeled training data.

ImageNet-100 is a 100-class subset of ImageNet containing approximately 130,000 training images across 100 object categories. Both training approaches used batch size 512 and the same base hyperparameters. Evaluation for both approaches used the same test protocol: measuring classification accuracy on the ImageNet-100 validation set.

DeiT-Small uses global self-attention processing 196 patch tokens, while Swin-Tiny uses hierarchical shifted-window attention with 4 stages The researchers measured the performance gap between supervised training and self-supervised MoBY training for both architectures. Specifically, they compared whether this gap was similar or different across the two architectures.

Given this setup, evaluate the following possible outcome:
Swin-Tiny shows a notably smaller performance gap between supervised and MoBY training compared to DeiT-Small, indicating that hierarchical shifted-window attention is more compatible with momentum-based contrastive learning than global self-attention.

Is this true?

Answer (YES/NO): NO